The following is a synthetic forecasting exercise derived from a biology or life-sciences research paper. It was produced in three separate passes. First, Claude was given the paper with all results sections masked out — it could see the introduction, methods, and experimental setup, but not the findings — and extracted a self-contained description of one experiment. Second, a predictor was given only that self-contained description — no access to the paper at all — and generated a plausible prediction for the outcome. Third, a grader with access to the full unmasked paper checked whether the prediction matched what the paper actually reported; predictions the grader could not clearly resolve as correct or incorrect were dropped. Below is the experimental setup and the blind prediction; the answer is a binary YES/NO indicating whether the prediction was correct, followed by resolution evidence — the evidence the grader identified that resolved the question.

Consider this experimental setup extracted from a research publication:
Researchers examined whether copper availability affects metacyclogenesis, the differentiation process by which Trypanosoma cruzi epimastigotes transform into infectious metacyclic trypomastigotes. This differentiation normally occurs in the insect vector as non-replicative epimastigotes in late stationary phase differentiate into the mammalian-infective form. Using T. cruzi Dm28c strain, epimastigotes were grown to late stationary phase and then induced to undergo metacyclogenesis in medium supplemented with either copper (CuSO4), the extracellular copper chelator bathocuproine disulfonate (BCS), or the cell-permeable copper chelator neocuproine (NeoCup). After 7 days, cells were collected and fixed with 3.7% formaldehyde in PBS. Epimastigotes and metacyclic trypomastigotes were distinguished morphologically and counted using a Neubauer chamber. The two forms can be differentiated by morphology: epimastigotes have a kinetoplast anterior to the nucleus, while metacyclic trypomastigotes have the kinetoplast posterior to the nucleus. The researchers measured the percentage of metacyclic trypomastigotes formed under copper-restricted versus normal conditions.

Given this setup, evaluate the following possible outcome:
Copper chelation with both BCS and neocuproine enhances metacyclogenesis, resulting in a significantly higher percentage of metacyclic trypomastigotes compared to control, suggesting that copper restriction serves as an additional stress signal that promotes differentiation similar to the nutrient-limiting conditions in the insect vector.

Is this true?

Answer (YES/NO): NO